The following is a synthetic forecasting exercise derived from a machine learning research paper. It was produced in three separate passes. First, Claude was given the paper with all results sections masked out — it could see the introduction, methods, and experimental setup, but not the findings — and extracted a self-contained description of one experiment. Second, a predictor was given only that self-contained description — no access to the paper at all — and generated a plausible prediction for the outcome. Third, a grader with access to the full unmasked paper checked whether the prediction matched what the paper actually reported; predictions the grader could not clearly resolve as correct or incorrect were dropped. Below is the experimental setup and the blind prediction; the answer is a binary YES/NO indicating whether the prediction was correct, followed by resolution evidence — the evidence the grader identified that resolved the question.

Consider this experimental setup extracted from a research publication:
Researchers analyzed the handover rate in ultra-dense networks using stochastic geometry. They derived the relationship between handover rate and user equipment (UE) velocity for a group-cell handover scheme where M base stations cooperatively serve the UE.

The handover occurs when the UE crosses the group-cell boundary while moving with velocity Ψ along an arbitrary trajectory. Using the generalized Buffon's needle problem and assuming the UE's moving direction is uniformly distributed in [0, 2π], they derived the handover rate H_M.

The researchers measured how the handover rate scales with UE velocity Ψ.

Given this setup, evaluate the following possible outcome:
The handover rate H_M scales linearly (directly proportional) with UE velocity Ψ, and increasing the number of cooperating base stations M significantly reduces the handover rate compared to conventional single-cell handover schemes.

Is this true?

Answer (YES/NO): YES